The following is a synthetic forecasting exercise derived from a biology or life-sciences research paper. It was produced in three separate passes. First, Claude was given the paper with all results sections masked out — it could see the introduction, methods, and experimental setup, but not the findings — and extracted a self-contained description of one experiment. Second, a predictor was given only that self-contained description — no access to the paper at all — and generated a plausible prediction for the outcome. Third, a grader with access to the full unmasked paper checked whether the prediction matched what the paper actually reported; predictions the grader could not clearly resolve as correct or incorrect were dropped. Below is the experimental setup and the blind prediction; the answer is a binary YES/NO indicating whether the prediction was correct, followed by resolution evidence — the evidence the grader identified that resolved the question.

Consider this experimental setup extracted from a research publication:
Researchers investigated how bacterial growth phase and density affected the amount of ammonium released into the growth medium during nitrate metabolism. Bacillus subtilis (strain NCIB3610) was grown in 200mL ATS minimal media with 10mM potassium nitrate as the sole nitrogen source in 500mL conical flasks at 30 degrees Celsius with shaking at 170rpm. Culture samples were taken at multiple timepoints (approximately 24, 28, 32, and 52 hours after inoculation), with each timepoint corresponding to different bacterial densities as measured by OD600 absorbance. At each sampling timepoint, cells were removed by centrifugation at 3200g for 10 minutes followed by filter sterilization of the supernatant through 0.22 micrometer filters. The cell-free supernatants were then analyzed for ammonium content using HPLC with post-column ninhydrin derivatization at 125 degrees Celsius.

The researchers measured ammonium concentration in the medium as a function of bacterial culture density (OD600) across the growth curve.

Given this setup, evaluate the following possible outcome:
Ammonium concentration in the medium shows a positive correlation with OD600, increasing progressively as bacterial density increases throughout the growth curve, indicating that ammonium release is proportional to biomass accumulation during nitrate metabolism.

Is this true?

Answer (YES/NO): NO